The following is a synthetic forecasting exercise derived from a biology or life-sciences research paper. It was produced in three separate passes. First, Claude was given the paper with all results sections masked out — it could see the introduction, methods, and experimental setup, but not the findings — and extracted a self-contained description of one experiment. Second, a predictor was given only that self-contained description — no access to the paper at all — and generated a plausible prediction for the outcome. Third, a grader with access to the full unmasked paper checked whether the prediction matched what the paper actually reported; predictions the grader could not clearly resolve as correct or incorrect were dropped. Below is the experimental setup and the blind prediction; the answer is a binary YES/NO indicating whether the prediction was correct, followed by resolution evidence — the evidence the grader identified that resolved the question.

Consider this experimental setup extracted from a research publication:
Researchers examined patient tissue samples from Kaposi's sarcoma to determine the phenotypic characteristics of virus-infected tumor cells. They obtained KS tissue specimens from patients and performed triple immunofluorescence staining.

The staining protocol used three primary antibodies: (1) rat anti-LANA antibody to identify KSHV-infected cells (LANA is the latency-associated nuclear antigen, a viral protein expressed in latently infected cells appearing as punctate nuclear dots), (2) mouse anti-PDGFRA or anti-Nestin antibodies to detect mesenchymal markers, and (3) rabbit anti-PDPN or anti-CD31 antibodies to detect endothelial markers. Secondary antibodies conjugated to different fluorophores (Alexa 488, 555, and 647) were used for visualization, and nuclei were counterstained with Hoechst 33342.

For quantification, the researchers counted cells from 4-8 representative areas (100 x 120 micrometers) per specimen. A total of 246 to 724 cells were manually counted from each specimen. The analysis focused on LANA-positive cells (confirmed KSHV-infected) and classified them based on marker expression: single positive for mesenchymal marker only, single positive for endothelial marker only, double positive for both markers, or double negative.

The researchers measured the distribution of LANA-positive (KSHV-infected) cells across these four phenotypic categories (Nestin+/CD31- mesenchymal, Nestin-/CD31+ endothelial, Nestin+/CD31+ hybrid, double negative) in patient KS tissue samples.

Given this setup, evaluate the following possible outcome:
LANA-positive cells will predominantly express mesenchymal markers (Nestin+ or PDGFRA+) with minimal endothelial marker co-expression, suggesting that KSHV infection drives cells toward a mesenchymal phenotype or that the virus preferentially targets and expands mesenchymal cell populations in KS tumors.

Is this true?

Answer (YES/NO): NO